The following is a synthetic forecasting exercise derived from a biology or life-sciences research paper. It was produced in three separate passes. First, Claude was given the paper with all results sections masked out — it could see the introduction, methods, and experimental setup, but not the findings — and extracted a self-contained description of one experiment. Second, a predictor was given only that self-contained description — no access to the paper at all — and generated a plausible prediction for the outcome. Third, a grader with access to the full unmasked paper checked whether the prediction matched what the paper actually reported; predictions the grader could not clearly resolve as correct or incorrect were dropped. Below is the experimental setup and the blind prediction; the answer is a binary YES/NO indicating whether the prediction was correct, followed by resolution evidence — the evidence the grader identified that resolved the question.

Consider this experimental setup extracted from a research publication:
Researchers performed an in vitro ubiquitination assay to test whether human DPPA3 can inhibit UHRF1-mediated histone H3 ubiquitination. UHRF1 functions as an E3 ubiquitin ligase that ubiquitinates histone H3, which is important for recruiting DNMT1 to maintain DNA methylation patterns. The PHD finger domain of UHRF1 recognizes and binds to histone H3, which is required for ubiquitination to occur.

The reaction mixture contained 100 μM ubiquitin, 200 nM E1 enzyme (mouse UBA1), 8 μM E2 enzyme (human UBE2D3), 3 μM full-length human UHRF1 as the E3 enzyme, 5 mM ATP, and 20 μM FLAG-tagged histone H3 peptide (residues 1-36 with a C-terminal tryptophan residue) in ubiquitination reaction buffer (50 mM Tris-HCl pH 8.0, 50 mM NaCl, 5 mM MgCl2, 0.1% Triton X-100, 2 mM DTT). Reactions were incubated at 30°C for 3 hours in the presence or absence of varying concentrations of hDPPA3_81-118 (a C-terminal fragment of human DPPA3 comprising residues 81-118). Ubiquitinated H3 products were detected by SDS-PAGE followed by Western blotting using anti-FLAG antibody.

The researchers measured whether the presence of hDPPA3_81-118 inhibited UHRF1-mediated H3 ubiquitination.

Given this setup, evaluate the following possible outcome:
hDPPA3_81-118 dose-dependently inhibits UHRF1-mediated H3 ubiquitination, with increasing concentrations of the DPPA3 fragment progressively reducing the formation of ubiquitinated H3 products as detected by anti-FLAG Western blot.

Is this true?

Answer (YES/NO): NO